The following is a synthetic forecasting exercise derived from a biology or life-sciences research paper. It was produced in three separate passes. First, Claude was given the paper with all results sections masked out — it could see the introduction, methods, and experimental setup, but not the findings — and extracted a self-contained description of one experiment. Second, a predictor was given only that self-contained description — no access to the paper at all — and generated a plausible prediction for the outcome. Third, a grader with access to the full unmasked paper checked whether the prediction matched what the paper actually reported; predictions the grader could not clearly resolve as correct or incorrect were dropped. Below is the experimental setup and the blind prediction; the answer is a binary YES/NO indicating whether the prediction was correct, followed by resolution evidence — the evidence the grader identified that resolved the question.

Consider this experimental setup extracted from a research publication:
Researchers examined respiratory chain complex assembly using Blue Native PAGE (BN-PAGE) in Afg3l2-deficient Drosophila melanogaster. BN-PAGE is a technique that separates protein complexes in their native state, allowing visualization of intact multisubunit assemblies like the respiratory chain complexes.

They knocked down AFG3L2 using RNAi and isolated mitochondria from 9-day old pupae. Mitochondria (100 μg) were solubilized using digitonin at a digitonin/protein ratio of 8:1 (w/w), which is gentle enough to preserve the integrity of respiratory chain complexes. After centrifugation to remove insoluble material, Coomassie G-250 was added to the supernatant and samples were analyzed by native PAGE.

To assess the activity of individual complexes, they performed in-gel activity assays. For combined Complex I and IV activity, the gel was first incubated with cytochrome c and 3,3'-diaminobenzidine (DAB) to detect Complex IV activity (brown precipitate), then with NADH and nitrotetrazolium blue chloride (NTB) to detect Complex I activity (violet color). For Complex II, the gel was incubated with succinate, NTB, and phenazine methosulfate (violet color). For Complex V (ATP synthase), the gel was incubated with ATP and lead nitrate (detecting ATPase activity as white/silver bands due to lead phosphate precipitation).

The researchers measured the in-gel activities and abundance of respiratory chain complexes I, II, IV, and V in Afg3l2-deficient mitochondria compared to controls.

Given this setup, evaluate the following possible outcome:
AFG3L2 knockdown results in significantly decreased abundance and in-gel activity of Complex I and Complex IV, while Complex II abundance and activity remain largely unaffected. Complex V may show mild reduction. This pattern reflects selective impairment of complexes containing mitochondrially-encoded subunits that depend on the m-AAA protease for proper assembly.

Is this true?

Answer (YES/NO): YES